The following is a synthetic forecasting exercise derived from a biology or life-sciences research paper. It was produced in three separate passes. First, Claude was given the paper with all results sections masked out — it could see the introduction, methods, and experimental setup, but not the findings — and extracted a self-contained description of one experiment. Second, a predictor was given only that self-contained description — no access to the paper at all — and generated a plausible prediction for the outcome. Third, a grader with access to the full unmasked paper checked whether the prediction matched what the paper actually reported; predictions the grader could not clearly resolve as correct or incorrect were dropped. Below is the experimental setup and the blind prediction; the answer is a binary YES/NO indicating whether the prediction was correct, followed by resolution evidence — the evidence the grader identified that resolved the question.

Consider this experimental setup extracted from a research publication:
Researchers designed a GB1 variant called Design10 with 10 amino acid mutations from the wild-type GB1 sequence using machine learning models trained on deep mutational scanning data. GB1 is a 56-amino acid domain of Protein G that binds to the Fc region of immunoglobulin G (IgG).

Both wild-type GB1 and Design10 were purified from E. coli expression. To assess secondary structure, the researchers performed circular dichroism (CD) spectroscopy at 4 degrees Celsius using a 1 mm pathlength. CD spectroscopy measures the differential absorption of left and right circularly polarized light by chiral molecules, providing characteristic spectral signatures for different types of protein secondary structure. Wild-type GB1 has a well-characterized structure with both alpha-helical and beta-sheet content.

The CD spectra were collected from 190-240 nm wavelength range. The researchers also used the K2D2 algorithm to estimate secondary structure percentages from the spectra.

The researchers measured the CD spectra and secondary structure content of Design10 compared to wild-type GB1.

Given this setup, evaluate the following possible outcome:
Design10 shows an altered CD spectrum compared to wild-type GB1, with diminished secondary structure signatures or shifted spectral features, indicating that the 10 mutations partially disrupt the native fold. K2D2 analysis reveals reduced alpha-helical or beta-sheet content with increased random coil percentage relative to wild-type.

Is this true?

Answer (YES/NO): NO